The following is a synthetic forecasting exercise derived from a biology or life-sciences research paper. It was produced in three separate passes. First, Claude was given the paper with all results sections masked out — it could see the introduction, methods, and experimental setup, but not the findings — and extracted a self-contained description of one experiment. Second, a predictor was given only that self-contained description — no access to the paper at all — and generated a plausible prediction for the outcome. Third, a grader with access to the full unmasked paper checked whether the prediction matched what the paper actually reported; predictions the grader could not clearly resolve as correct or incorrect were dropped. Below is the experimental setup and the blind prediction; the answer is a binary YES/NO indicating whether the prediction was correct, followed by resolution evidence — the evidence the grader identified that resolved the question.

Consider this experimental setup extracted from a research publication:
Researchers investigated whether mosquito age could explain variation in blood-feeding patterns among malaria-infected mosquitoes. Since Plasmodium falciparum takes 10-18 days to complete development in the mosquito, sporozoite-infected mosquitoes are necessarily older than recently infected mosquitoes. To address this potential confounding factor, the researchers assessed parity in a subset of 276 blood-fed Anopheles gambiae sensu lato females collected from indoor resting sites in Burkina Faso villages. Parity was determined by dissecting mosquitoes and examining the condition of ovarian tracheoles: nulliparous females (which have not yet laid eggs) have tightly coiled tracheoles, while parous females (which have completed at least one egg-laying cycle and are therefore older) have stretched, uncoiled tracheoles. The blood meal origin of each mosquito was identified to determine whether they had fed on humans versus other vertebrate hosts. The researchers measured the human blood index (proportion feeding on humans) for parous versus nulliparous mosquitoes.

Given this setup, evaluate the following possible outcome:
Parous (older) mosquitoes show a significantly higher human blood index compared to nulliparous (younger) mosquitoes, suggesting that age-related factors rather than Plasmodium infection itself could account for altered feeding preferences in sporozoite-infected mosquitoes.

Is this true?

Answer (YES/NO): NO